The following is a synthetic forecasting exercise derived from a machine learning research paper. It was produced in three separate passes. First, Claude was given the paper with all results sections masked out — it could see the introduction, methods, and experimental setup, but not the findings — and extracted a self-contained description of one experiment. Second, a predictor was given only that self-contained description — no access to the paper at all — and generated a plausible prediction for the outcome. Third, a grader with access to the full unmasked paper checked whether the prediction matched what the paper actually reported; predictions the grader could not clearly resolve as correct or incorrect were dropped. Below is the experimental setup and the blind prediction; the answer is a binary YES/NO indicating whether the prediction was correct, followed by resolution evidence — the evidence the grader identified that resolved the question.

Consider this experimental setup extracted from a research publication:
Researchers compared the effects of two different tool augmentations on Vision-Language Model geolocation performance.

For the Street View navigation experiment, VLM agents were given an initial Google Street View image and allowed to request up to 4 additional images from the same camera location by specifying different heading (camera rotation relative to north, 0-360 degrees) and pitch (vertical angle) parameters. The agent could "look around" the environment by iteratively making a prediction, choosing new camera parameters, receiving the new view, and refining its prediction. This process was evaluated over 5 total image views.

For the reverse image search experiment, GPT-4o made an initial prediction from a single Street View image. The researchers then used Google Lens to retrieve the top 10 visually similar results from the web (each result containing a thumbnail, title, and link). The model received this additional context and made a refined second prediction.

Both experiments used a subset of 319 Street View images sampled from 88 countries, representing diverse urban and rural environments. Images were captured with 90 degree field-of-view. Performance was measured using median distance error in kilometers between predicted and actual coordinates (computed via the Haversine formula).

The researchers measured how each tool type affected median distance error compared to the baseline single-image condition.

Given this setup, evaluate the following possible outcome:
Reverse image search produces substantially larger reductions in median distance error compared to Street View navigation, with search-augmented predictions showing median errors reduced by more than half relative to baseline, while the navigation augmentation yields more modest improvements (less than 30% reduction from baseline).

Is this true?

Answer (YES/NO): NO